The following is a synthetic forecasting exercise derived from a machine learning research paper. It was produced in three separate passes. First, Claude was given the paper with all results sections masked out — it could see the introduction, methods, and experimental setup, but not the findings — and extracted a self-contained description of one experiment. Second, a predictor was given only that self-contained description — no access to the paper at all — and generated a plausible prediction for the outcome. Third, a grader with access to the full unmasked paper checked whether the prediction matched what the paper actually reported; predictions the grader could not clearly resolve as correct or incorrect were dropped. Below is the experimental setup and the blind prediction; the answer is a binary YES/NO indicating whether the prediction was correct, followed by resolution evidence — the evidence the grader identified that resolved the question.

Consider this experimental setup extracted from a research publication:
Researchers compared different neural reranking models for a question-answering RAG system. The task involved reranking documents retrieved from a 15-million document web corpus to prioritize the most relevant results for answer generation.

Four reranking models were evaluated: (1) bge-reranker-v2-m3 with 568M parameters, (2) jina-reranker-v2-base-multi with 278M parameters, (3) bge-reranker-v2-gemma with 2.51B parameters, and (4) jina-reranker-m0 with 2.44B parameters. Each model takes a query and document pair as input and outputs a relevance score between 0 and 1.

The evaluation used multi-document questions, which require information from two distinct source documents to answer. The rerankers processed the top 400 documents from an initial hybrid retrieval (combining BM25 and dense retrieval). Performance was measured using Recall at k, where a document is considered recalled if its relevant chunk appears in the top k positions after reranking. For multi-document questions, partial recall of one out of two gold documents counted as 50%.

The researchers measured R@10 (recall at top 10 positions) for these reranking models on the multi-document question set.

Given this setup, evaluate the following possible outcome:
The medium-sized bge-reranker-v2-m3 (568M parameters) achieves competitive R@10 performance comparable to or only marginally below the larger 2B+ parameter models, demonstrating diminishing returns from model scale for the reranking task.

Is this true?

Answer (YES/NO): NO